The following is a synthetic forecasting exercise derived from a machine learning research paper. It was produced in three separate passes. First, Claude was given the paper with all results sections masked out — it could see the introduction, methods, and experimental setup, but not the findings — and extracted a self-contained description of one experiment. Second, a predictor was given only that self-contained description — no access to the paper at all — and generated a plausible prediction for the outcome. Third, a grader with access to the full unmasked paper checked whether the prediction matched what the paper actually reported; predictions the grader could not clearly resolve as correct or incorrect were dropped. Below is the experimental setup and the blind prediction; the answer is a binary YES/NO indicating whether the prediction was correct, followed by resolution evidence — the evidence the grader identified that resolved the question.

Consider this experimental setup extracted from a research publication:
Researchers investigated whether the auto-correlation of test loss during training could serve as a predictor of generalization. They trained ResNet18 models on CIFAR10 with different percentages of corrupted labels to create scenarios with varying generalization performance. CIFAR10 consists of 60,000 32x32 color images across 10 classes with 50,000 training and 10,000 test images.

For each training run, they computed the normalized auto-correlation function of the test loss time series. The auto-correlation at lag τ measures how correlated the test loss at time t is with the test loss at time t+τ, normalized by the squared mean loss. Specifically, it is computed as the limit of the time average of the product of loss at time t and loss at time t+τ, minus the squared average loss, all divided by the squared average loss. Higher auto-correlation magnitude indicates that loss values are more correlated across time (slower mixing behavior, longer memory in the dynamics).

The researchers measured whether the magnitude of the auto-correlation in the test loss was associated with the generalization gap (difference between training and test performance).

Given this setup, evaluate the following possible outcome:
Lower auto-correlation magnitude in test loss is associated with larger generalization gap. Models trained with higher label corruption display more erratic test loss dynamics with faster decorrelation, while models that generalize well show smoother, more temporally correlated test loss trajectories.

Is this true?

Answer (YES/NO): NO